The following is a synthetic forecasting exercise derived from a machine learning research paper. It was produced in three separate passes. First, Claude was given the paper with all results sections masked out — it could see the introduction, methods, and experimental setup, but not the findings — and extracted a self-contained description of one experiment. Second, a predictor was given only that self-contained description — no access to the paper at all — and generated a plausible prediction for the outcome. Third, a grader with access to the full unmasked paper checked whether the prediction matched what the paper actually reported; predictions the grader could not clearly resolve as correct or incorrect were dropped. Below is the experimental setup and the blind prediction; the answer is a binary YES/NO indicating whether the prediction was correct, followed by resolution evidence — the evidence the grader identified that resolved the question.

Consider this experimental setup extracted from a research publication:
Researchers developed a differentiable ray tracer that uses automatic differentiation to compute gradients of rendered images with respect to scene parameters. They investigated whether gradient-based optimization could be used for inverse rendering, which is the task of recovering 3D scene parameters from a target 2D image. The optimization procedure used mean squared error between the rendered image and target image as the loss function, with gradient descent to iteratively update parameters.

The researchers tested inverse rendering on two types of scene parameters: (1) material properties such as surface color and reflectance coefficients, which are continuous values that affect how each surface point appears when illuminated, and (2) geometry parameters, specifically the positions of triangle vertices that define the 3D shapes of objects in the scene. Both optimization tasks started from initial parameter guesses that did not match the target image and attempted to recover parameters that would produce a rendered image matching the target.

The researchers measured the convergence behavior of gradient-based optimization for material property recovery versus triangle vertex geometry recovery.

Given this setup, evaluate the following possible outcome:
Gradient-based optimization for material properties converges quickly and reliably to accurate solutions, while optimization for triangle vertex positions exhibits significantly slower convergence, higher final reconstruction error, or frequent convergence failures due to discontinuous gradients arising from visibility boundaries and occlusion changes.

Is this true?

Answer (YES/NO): YES